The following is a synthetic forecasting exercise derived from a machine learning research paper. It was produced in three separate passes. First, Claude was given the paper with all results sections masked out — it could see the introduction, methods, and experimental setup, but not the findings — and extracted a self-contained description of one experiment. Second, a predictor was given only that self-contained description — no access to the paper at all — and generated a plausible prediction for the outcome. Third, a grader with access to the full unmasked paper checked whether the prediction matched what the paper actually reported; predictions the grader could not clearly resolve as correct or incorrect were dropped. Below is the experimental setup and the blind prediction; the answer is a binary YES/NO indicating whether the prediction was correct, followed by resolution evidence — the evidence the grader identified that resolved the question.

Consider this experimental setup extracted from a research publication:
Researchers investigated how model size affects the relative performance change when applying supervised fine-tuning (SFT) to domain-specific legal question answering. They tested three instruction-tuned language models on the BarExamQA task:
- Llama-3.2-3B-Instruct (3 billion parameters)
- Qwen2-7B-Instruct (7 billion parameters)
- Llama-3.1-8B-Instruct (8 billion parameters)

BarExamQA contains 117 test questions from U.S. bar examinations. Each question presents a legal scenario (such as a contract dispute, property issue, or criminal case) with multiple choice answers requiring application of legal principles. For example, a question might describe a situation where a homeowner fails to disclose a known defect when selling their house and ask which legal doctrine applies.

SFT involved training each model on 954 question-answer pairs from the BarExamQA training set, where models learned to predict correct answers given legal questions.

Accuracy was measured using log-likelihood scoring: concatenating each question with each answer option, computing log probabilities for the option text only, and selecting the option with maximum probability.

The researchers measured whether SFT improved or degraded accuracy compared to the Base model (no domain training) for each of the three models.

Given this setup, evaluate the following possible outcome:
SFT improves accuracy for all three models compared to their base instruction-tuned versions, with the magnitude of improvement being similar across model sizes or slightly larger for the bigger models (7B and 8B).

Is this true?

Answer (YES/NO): NO